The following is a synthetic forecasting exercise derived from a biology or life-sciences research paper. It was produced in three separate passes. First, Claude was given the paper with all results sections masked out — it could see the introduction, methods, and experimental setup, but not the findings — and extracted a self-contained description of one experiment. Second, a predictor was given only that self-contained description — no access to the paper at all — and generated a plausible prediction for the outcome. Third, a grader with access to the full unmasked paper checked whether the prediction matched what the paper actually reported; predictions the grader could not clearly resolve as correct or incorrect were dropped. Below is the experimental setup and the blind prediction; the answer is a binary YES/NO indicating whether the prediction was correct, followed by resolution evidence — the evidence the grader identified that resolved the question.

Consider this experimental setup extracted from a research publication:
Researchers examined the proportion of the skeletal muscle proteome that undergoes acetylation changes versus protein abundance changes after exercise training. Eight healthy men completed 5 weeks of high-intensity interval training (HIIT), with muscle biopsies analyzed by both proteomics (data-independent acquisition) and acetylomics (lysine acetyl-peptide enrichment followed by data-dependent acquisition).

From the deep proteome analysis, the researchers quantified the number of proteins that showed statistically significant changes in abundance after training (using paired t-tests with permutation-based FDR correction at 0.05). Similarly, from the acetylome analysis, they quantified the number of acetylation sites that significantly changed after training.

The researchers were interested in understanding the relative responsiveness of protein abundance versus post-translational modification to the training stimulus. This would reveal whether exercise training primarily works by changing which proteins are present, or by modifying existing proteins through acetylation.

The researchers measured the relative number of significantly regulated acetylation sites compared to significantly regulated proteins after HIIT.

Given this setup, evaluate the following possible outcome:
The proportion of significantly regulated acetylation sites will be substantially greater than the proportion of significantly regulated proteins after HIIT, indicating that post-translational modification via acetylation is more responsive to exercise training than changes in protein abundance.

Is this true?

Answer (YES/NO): NO